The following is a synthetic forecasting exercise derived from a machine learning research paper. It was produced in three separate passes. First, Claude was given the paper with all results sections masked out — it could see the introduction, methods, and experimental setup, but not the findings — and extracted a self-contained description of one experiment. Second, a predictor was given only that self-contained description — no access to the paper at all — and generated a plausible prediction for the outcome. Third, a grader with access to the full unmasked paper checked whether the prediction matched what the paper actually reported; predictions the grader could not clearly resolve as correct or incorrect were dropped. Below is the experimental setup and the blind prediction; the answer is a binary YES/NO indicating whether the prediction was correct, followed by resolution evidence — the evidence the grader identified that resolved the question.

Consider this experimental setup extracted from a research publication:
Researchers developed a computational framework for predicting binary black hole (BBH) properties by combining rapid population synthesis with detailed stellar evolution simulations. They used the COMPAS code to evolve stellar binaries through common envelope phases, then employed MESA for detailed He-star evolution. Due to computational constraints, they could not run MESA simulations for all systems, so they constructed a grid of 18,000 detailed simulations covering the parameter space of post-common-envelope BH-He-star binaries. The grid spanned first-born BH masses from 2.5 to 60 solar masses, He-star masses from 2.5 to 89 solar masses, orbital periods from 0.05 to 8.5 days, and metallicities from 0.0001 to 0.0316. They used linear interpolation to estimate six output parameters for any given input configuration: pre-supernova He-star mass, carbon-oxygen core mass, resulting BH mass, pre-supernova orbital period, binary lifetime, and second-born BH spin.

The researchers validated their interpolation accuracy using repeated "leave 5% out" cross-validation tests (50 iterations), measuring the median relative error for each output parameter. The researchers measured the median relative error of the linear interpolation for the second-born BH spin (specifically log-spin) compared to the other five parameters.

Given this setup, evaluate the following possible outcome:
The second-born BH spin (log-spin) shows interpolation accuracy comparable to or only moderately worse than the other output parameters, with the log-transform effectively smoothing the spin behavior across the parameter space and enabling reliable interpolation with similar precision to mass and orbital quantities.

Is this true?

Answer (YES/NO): NO